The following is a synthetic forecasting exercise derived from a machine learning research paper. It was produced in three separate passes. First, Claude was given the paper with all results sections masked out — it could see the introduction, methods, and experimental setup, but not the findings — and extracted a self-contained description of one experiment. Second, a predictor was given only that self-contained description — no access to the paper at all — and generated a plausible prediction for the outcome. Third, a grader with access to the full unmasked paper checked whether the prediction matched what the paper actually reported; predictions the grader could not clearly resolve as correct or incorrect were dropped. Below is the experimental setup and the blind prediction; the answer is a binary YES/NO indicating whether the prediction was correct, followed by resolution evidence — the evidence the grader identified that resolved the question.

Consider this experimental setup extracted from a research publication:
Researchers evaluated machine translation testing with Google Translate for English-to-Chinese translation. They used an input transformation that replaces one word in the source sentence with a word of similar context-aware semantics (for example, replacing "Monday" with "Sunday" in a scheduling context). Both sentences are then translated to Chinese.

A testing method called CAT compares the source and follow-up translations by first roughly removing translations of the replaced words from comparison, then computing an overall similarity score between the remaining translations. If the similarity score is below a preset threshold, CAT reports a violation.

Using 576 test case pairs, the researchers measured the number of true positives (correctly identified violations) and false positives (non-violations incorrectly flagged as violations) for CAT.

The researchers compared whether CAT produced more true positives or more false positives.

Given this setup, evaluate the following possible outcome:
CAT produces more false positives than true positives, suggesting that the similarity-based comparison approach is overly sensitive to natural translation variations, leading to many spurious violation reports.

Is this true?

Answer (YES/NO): YES